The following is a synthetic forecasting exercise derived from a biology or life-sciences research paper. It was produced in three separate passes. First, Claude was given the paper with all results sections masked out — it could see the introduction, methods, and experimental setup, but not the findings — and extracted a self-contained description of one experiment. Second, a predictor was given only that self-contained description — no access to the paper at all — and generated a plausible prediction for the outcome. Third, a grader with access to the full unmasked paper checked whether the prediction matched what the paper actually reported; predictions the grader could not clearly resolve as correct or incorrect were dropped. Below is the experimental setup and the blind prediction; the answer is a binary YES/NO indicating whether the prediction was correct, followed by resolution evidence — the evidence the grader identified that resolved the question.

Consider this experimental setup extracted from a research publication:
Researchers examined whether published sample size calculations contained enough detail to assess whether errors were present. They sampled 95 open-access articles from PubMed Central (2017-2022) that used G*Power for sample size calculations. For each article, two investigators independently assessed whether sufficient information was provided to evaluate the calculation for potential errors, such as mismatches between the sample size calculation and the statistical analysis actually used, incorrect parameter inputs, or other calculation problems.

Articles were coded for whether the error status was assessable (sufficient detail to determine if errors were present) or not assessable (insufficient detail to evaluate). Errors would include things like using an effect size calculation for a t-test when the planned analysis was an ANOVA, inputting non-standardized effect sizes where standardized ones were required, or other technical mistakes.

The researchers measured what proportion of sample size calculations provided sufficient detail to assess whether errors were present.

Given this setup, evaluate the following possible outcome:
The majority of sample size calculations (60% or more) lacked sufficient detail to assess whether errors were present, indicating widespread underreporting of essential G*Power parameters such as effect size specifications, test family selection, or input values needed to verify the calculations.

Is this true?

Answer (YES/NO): YES